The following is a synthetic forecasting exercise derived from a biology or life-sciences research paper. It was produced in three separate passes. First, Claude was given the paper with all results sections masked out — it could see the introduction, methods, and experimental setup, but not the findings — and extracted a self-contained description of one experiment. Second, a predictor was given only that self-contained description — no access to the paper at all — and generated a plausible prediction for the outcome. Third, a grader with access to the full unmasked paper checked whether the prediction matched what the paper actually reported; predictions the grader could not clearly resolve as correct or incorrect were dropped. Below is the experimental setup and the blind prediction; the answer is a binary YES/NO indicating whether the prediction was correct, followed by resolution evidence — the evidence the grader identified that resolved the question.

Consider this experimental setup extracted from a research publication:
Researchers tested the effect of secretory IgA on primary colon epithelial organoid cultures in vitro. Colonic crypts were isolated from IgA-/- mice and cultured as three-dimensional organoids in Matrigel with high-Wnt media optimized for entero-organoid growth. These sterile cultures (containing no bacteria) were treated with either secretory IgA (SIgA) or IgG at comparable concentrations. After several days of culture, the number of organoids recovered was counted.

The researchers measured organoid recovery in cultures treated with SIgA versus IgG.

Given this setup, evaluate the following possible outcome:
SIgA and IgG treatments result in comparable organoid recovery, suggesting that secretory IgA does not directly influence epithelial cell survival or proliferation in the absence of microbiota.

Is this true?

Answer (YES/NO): NO